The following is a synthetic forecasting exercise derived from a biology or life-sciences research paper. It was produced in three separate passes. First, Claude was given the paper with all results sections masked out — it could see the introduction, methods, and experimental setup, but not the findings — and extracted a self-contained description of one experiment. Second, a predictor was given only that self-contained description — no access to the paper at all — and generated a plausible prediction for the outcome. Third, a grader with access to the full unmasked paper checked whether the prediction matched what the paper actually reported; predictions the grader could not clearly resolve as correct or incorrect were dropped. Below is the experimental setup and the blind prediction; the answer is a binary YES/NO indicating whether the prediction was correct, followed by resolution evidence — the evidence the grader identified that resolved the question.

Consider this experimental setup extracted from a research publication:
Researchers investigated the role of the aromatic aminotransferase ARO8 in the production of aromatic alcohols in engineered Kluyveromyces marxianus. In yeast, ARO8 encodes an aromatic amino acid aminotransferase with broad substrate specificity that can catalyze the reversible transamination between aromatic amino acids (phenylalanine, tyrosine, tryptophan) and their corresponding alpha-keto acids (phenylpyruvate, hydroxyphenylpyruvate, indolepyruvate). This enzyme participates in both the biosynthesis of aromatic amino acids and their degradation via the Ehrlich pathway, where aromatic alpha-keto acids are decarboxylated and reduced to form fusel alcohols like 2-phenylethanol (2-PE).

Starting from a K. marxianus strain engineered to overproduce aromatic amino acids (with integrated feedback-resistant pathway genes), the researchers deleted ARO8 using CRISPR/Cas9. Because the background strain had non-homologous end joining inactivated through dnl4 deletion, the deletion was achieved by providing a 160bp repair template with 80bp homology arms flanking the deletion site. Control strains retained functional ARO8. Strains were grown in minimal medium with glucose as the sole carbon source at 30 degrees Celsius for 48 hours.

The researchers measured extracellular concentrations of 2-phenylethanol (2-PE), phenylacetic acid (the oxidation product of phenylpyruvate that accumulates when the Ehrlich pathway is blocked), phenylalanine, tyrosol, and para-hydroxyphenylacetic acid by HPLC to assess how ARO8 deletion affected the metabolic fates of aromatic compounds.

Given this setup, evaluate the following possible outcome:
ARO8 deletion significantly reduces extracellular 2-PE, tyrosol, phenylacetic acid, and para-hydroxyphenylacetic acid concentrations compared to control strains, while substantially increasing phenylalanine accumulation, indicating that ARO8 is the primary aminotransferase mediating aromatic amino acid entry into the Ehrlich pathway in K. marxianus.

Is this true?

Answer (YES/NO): NO